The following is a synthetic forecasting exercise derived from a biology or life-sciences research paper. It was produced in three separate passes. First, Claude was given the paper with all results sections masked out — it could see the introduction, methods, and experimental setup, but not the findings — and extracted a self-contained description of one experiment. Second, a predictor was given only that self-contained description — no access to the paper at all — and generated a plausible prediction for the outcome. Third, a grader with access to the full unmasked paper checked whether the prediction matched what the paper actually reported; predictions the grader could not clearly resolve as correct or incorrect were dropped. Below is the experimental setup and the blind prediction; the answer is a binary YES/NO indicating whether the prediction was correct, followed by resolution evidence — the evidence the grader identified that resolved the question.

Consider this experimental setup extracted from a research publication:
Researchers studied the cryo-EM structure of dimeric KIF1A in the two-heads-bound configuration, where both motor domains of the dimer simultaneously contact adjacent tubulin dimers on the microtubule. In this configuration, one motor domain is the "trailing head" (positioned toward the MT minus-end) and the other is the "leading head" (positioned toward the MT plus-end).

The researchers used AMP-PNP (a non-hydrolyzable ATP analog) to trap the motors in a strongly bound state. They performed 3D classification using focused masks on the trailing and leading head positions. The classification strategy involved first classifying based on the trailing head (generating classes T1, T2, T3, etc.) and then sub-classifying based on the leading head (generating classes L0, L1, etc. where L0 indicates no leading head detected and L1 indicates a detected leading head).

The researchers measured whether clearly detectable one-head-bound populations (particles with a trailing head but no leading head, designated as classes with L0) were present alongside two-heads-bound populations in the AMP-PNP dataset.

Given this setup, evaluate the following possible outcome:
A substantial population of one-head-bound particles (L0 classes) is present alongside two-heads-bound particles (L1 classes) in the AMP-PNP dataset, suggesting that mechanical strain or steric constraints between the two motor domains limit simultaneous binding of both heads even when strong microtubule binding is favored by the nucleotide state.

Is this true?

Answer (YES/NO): NO